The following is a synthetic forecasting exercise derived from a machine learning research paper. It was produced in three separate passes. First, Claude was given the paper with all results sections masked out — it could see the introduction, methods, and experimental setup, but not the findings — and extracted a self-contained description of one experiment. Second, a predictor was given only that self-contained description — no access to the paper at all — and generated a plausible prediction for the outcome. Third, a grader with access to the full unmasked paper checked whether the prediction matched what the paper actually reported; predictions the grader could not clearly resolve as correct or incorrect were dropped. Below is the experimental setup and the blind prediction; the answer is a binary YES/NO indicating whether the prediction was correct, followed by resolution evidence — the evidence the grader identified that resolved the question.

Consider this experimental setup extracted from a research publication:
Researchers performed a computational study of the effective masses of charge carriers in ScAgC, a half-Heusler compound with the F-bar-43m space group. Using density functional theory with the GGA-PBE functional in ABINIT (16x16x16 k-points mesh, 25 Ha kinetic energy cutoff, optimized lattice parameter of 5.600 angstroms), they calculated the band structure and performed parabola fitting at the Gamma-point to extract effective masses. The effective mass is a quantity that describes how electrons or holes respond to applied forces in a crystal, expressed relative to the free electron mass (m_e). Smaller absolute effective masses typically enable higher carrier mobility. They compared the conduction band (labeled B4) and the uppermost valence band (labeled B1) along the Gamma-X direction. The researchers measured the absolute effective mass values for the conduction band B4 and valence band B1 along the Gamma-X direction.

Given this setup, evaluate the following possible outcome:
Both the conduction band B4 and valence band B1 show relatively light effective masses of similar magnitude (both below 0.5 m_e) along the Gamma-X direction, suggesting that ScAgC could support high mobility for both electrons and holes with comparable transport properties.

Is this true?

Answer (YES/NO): YES